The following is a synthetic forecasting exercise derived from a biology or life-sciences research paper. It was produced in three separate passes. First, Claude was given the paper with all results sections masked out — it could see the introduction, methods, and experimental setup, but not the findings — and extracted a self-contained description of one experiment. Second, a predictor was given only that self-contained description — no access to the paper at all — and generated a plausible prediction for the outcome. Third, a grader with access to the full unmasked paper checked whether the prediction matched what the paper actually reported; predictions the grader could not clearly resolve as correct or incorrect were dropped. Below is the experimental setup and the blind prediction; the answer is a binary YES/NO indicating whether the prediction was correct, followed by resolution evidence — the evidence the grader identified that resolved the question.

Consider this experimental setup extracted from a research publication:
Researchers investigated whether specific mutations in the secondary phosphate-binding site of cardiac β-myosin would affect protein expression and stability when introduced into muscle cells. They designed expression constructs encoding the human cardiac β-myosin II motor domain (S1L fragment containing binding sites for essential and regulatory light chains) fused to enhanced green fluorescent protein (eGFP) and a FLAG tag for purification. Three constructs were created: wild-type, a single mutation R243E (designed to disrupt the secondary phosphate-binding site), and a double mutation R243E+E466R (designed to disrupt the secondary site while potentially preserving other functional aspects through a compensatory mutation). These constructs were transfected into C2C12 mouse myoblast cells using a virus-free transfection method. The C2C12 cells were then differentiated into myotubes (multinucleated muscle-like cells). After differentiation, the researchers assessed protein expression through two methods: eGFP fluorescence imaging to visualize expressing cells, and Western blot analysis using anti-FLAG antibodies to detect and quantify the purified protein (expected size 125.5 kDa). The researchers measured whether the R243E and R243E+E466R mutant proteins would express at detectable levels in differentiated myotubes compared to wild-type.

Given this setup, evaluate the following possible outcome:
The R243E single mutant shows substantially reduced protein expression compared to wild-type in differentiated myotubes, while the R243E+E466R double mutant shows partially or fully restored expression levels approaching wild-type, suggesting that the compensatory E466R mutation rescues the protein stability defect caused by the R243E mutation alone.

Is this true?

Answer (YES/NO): NO